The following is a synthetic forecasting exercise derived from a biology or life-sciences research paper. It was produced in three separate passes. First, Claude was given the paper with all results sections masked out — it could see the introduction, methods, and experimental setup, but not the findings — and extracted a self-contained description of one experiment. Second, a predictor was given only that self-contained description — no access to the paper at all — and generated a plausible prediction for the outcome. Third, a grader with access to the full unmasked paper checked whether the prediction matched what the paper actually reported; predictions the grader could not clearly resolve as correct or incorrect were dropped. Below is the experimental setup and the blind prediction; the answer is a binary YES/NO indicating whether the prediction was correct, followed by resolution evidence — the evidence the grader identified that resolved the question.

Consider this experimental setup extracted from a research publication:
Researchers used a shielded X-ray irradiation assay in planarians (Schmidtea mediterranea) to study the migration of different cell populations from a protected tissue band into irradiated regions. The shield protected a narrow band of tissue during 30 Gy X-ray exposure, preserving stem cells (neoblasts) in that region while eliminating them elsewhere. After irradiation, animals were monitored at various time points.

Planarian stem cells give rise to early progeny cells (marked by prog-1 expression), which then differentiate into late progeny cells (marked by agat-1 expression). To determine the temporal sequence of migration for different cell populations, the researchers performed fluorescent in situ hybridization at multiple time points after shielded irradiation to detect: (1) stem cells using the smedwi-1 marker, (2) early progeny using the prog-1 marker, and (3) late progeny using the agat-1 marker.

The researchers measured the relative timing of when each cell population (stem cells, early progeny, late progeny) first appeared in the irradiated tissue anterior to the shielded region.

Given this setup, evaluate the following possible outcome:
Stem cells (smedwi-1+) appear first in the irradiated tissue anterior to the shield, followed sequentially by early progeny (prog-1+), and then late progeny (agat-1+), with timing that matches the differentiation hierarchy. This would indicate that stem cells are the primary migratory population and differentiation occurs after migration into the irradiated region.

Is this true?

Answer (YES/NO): NO